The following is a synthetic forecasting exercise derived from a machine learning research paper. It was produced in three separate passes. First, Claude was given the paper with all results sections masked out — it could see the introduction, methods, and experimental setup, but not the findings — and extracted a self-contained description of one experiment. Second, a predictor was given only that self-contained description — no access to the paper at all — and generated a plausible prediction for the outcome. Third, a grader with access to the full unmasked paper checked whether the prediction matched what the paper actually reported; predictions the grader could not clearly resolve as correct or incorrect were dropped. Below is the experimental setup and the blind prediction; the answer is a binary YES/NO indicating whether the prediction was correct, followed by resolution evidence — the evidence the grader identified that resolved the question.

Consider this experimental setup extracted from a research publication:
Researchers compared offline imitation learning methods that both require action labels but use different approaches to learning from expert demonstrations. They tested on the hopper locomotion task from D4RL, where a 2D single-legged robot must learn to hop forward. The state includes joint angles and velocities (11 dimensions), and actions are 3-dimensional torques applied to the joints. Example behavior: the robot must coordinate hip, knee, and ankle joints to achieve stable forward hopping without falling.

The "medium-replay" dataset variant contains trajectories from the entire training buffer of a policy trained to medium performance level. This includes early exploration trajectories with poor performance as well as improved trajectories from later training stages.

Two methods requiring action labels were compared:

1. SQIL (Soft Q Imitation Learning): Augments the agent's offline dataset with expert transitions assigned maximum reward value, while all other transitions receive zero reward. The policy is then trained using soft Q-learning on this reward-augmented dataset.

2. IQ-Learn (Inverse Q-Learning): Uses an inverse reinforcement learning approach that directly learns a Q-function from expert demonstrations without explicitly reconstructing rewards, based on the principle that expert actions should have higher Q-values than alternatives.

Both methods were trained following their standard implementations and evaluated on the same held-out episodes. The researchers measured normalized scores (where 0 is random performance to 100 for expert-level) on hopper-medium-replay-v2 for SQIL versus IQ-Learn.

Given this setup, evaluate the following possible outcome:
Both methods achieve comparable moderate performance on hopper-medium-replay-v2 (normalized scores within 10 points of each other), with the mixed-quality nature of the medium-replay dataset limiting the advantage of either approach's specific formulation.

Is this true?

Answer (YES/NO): NO